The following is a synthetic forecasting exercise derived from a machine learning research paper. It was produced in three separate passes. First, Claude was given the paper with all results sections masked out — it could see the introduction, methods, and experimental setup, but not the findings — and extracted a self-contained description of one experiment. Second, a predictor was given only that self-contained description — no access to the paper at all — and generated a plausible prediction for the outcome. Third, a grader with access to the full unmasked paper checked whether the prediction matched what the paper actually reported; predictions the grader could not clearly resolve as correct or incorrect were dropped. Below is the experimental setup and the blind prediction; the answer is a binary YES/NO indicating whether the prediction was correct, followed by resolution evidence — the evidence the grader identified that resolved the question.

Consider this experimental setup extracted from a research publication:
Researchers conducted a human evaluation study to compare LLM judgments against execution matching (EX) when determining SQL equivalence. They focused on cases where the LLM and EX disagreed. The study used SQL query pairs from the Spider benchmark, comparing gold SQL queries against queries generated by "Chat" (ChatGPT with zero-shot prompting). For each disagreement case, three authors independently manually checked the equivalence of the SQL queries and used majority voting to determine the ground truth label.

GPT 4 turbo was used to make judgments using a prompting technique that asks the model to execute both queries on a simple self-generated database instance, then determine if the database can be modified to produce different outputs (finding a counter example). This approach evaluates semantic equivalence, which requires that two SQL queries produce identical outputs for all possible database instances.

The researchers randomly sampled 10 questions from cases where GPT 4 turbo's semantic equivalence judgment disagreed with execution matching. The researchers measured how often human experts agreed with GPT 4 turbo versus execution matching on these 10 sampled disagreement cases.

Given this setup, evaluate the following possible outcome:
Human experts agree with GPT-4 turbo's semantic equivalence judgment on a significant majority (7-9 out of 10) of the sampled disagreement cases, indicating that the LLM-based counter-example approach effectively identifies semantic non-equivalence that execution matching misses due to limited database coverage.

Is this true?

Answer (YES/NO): NO